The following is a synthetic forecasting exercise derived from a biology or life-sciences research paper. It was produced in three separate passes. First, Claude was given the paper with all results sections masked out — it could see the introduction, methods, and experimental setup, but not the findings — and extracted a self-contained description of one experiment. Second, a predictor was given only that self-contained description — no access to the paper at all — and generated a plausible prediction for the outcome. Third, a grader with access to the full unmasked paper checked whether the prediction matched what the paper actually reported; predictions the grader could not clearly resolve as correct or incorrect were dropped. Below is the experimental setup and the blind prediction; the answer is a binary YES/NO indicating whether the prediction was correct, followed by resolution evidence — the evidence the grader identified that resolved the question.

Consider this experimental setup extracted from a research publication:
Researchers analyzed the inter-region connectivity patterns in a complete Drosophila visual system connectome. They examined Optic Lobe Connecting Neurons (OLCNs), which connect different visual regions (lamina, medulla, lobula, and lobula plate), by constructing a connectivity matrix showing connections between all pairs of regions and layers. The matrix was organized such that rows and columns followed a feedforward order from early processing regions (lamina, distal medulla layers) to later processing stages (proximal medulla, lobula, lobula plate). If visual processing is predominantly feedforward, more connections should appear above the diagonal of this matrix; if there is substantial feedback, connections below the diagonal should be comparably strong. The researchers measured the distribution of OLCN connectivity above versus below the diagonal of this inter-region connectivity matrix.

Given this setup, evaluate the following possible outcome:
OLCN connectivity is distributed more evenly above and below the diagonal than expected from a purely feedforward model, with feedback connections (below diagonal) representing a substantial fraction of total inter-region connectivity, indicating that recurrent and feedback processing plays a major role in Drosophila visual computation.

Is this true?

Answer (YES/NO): NO